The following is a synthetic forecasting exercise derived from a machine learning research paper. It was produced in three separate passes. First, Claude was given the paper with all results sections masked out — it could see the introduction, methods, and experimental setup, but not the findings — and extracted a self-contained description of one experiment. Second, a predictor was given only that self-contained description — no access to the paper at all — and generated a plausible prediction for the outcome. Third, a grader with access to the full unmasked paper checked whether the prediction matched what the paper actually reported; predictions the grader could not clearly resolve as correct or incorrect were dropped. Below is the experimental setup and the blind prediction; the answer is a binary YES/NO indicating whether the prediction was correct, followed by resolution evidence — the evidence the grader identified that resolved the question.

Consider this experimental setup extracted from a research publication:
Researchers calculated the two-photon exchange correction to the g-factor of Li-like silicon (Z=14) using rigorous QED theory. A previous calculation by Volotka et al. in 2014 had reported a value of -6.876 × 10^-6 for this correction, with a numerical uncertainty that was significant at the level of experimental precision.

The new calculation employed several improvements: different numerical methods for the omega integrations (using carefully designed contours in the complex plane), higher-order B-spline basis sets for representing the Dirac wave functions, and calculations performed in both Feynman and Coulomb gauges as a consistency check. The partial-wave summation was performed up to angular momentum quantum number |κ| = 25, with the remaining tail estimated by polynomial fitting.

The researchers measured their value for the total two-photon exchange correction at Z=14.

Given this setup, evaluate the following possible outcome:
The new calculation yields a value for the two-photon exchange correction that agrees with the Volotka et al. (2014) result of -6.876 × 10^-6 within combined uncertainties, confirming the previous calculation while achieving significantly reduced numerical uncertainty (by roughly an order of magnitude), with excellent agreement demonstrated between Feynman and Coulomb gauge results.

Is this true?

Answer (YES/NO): NO